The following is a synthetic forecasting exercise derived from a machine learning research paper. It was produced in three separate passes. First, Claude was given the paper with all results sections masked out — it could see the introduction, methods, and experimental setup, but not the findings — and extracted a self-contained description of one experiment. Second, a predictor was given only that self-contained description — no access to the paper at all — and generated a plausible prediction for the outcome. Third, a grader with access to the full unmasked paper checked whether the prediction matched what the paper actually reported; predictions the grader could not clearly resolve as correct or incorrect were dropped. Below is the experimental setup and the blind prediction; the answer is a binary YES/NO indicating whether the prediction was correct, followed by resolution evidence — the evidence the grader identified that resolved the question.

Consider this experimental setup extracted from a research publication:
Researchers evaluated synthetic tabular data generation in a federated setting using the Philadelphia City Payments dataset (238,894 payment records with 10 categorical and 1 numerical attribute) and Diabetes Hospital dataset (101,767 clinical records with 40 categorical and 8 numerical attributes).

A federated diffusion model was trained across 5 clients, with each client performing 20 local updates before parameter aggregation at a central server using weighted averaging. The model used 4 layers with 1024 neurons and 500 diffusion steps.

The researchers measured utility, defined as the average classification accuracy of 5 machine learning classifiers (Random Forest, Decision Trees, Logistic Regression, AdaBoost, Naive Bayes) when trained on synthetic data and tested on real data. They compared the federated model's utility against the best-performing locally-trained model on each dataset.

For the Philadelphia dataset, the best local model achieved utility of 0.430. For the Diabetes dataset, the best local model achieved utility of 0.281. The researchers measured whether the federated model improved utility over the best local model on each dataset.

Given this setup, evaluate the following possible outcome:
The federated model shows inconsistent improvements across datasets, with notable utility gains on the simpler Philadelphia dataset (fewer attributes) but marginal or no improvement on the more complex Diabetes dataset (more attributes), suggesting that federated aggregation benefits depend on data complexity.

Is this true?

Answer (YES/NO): YES